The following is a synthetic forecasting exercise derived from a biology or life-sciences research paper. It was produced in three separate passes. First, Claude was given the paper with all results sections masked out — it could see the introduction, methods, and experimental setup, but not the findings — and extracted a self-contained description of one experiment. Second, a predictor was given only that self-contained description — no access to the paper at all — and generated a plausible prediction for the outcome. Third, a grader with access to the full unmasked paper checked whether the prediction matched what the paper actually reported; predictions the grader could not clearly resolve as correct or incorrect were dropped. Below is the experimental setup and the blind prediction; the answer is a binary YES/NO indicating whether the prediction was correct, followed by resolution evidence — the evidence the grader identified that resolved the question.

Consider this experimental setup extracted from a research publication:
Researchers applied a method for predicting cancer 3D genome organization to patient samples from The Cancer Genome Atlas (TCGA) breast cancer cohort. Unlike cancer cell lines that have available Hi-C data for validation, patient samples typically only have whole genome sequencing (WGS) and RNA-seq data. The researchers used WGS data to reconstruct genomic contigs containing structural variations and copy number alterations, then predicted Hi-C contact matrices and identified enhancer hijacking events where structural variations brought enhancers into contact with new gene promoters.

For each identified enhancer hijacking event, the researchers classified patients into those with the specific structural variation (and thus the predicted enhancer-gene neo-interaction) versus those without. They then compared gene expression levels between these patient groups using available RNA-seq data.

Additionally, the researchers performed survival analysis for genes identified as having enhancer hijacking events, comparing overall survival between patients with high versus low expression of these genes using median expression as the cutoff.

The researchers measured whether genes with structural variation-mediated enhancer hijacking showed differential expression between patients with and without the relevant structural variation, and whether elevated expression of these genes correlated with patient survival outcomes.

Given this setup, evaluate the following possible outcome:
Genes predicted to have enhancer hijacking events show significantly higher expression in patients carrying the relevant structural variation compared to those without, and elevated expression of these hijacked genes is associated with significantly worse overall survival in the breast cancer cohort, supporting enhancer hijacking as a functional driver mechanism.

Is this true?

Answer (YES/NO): YES